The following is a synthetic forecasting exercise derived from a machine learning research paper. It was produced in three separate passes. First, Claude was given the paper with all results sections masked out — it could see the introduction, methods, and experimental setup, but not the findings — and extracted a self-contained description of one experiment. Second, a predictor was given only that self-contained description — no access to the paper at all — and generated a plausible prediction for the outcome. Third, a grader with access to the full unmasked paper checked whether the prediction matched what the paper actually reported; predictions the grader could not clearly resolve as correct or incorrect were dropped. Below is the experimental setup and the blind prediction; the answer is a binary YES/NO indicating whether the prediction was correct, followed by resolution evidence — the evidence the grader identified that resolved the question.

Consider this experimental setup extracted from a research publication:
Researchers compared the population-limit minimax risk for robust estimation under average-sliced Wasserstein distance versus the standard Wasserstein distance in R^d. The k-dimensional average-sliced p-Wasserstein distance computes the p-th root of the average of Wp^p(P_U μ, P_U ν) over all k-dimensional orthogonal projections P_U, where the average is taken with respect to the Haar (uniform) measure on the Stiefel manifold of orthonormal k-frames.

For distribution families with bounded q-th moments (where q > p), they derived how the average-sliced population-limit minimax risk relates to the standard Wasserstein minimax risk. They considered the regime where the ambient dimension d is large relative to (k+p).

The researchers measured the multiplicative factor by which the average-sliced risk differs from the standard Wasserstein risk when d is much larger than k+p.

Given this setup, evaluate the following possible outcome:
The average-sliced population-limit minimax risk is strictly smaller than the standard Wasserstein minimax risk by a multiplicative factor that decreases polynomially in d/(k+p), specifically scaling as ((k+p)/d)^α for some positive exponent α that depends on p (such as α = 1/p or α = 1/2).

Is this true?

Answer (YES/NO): NO